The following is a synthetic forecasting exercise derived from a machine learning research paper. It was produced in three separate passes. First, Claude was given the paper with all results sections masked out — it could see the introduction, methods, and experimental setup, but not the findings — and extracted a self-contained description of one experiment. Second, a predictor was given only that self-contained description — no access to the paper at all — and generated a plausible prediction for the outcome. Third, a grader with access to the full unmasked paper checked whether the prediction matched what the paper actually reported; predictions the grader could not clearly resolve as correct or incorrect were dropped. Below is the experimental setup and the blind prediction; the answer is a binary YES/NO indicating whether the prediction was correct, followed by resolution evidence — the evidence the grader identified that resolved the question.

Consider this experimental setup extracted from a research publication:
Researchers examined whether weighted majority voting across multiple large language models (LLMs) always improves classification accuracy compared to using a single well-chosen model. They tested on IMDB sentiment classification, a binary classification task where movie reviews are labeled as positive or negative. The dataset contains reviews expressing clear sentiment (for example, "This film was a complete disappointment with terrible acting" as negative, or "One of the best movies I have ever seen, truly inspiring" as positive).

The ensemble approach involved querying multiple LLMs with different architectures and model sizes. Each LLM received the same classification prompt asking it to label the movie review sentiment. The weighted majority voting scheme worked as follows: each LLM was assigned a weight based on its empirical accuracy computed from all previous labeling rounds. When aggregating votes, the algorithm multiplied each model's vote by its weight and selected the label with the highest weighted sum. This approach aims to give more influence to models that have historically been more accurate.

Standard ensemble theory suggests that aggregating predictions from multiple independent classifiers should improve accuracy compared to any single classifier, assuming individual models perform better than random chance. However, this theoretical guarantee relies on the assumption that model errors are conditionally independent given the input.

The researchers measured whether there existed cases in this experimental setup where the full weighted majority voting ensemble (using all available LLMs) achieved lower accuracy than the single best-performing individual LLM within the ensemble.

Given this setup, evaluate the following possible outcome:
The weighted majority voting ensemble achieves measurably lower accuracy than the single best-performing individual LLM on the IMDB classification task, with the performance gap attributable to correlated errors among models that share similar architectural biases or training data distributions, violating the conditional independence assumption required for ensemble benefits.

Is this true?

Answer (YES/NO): YES